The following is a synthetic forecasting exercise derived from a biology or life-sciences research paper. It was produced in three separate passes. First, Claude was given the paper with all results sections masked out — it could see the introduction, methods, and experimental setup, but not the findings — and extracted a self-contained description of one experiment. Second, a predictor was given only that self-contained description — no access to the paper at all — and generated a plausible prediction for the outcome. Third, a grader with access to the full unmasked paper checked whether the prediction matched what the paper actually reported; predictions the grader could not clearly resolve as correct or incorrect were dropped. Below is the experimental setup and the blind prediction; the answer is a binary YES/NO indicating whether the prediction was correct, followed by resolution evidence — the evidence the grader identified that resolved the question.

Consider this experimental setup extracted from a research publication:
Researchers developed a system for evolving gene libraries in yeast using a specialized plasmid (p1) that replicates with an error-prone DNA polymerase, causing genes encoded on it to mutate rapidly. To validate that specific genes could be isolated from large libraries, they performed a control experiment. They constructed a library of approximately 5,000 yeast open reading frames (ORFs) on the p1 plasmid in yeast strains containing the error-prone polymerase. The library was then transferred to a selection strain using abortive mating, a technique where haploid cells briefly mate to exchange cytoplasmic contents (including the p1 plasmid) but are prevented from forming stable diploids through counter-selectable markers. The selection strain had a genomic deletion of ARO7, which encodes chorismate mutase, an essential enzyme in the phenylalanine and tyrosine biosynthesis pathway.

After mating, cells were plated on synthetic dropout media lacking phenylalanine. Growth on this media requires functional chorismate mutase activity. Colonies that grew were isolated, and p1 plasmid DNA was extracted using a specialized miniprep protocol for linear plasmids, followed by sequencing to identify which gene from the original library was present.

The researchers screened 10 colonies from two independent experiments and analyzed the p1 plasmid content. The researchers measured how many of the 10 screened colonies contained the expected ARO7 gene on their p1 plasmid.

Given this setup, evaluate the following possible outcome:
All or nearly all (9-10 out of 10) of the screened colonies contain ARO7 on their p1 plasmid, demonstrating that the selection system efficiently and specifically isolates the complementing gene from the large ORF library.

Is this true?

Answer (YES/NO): YES